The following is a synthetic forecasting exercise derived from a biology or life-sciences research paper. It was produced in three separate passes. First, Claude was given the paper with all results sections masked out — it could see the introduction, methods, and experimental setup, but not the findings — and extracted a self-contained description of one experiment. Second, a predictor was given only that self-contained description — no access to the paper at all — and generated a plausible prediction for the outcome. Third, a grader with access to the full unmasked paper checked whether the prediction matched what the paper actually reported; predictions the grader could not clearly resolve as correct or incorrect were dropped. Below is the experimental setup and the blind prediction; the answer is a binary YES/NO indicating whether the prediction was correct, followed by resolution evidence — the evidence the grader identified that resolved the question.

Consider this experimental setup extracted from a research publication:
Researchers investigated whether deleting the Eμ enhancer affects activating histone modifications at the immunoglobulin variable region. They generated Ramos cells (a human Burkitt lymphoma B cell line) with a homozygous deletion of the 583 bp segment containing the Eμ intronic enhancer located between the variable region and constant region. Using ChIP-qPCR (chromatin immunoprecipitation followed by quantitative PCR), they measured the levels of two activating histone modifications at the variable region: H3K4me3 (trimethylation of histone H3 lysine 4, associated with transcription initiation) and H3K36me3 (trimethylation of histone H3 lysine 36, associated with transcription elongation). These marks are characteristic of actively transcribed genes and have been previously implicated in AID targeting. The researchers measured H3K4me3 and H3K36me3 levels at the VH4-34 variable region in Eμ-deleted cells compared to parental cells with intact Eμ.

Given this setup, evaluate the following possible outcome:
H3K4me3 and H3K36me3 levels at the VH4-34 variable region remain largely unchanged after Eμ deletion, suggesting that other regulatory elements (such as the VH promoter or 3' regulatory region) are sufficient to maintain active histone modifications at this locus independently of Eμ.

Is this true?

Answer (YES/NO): YES